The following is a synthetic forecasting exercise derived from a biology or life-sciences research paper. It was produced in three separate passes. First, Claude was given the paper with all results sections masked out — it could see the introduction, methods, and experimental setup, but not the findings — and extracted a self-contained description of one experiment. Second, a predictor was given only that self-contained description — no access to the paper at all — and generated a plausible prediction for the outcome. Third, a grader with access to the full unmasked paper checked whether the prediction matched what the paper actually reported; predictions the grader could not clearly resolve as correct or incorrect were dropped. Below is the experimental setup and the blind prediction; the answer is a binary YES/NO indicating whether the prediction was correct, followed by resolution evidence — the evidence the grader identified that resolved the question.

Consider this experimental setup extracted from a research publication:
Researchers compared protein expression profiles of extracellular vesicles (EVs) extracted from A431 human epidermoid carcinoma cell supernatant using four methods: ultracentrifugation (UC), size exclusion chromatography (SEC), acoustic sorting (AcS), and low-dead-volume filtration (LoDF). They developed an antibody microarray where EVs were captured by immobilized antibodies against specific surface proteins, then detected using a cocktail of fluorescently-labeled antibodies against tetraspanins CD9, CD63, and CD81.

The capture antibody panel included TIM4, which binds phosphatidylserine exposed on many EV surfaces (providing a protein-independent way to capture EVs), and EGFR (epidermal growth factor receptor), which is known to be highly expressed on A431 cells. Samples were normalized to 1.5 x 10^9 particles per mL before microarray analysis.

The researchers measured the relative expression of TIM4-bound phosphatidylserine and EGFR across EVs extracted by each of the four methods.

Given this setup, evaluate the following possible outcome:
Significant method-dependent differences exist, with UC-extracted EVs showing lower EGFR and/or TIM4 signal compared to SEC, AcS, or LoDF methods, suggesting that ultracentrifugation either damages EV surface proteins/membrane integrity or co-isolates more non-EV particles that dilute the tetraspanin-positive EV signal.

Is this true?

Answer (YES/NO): NO